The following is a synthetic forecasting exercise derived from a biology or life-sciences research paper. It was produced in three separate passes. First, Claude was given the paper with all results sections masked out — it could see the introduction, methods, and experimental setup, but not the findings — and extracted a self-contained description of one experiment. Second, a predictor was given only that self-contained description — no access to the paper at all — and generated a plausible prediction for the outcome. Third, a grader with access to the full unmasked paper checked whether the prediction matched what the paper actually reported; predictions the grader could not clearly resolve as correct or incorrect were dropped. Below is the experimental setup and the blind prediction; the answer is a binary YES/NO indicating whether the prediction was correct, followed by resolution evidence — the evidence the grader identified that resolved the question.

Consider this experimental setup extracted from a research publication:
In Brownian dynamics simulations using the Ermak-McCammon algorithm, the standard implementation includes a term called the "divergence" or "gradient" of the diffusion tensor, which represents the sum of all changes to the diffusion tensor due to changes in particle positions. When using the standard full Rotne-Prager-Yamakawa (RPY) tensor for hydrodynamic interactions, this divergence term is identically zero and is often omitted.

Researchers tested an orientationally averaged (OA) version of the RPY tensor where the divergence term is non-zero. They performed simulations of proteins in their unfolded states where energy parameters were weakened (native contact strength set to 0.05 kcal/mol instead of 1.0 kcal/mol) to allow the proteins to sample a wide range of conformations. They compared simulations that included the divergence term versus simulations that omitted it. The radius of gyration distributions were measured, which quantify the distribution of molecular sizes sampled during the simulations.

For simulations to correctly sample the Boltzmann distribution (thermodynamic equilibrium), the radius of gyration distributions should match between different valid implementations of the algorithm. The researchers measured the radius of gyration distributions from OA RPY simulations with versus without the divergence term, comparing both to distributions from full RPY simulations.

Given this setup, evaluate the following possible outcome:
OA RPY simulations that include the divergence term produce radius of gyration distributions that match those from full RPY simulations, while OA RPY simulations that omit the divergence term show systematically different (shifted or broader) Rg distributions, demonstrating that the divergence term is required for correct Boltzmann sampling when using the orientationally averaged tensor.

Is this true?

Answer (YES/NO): YES